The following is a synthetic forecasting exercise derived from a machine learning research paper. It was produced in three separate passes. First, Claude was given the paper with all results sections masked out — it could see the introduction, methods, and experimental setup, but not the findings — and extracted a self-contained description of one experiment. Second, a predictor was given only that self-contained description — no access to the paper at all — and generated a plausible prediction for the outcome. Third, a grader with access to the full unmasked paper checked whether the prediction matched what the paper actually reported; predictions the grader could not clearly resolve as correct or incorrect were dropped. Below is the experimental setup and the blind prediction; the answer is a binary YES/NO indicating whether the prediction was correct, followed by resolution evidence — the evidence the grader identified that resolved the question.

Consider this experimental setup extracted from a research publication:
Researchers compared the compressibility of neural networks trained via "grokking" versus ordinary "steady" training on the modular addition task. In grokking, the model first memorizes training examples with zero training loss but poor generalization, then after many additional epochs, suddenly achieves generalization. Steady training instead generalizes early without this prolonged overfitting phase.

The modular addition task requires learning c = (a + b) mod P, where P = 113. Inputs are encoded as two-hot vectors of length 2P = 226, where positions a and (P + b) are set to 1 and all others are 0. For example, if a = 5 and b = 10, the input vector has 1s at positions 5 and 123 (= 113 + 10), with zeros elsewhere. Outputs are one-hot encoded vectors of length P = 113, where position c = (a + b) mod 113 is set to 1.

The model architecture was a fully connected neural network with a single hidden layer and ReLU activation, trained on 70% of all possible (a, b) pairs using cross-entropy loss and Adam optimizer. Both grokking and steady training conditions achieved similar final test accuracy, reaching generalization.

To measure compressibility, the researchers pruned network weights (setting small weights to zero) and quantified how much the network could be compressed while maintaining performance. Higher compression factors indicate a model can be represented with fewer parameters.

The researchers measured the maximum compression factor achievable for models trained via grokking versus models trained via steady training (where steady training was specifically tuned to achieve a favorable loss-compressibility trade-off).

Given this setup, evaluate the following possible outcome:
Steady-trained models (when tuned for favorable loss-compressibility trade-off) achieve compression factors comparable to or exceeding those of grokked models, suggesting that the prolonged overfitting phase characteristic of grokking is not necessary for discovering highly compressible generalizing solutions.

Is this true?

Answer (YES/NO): YES